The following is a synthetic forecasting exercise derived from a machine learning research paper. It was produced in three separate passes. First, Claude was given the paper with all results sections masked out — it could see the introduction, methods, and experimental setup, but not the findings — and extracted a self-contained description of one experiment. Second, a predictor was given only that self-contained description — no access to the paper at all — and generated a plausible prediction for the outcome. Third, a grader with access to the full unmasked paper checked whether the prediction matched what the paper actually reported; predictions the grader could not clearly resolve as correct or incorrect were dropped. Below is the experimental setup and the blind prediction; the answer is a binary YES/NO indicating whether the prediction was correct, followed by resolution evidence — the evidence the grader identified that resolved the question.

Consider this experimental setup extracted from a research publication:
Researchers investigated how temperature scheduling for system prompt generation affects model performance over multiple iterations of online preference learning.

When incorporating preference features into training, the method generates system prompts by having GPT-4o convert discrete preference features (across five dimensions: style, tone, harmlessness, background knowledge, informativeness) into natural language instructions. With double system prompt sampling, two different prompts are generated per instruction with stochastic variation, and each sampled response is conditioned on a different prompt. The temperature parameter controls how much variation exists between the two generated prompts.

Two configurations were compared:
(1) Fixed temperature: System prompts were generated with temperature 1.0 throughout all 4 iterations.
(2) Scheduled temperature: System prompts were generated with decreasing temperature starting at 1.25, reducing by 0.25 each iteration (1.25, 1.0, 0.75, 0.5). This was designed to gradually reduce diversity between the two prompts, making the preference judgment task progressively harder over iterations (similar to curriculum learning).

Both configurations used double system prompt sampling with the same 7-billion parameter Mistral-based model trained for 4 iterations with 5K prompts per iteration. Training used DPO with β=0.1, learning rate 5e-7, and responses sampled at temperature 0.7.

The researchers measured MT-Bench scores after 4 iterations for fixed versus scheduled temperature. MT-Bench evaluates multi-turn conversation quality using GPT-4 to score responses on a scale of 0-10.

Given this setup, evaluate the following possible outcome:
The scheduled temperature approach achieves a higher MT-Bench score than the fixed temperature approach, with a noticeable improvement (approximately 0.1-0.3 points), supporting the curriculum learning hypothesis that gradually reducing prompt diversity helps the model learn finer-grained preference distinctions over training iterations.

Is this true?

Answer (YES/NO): NO